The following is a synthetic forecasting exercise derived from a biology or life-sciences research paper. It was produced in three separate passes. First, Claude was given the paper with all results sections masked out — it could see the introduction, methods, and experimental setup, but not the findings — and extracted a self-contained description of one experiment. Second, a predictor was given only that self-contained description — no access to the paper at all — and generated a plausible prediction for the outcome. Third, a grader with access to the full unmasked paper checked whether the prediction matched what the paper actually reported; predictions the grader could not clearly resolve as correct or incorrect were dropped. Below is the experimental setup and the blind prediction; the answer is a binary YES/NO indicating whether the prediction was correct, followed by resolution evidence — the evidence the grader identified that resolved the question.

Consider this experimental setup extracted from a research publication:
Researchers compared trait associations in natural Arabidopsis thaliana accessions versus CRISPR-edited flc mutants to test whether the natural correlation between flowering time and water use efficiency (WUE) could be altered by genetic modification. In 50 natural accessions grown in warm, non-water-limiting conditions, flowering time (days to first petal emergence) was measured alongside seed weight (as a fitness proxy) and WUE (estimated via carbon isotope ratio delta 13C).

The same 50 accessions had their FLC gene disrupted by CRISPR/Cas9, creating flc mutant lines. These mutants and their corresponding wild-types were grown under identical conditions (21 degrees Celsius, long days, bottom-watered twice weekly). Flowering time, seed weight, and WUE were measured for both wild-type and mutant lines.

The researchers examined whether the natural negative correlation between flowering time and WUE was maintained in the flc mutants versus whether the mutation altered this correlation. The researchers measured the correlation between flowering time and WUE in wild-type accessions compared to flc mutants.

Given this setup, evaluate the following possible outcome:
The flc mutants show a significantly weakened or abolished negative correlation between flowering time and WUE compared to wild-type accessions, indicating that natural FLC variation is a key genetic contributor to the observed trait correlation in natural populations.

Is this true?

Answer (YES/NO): YES